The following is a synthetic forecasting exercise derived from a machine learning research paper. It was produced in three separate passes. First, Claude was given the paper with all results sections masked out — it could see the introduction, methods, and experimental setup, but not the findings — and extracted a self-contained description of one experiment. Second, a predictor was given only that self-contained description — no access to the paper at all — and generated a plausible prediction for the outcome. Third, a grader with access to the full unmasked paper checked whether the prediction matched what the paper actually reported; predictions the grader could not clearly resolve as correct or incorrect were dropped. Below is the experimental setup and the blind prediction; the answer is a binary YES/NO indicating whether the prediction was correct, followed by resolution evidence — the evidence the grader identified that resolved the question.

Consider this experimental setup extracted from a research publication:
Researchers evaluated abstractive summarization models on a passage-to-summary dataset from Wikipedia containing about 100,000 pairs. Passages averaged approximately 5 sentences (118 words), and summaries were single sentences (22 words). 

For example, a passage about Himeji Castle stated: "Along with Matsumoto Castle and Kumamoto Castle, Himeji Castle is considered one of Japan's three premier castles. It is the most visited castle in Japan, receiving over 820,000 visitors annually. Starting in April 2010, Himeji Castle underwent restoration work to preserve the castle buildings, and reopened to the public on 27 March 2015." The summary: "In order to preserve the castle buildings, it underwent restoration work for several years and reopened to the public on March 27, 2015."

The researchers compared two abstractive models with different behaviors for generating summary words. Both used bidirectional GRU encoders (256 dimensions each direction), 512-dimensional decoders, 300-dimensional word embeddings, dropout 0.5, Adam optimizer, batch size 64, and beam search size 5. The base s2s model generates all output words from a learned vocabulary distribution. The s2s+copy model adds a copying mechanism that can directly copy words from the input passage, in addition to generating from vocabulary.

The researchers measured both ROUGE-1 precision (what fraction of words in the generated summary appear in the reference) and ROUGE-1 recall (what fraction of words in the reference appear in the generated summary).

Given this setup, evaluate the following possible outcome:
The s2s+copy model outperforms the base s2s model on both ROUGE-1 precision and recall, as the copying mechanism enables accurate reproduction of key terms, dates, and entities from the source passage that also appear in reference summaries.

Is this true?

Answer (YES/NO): NO